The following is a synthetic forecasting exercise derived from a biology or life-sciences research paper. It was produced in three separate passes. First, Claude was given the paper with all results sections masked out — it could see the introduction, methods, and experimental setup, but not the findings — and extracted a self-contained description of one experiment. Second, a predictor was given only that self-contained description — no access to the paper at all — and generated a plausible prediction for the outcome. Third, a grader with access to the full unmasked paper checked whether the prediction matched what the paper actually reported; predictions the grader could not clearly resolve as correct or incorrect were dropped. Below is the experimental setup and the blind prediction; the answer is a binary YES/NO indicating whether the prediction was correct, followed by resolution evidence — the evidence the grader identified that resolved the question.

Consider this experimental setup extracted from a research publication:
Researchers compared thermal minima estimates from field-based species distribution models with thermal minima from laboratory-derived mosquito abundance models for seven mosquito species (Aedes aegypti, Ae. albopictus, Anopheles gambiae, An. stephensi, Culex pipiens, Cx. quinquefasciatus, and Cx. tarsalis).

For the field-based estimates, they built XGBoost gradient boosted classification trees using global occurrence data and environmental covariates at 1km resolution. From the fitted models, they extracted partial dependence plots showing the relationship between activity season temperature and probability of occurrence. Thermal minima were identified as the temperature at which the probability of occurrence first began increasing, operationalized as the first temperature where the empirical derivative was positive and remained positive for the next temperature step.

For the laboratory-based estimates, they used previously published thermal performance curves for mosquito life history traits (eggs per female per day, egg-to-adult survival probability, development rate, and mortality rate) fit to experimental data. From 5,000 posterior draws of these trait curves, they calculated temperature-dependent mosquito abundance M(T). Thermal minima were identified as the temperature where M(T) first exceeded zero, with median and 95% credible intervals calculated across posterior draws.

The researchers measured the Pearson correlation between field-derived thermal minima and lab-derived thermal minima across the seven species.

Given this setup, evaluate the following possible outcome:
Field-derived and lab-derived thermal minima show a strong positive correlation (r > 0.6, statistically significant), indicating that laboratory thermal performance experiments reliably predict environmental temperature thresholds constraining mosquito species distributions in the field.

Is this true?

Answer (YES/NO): YES